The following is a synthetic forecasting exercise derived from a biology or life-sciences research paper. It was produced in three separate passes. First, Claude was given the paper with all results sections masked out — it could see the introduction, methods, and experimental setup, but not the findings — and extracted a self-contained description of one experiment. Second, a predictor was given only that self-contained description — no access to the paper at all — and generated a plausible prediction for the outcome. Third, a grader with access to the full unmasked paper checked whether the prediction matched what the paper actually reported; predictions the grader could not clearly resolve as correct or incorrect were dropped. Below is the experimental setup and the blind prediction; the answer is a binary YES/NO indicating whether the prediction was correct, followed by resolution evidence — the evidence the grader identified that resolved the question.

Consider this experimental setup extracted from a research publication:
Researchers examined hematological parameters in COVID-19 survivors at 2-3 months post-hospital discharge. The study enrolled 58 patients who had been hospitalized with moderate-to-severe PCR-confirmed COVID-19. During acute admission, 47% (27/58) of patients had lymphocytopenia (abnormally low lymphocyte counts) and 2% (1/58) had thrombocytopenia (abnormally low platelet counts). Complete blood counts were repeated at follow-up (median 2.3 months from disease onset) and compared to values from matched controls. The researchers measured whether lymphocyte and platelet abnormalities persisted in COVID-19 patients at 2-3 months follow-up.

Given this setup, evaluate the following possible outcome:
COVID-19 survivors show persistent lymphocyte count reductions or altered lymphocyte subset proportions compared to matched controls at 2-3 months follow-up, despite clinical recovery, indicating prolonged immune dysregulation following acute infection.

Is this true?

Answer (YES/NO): NO